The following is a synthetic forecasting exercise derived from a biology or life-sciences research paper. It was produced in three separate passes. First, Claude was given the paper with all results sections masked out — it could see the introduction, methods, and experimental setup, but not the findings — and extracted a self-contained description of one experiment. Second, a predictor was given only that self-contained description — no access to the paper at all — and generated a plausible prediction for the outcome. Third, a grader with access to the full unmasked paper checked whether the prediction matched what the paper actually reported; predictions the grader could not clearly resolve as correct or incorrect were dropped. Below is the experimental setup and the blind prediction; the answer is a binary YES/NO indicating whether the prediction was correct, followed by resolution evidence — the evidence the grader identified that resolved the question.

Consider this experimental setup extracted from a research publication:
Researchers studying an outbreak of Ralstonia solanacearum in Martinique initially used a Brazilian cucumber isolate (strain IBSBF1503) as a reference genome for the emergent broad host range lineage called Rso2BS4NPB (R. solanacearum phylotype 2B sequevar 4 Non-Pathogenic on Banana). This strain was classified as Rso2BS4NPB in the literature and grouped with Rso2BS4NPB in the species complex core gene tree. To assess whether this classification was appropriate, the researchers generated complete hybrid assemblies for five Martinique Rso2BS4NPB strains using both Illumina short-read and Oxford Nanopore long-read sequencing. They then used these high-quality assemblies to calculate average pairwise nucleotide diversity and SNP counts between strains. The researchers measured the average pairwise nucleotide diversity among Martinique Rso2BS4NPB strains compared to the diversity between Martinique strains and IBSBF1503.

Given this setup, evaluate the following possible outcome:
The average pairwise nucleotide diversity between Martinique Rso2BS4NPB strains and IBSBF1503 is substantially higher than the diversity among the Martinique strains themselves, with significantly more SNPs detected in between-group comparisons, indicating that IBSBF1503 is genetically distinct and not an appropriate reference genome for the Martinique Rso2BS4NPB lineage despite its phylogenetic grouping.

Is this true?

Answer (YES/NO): YES